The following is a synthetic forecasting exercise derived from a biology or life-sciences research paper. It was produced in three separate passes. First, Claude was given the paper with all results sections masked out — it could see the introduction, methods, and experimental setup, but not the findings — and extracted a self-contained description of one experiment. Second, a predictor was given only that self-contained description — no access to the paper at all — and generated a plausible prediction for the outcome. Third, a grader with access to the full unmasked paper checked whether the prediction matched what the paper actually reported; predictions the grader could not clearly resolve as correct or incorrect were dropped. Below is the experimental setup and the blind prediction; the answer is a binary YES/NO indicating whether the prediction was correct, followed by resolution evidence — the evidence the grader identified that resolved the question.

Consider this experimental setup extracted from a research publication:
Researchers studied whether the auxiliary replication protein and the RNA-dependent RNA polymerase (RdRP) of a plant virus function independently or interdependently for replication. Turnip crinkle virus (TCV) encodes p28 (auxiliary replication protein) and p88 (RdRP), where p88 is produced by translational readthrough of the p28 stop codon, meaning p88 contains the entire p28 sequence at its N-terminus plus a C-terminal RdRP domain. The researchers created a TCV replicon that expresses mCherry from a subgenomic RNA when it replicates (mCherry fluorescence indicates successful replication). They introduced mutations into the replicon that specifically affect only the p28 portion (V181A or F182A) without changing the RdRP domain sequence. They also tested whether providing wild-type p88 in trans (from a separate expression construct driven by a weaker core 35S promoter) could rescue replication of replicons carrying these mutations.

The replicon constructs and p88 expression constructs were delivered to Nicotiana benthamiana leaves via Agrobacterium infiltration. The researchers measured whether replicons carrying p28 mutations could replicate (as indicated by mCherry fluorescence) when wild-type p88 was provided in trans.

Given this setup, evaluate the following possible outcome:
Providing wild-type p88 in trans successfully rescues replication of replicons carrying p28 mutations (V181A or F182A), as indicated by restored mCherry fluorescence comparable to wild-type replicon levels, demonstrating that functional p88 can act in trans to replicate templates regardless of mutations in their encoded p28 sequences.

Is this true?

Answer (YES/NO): NO